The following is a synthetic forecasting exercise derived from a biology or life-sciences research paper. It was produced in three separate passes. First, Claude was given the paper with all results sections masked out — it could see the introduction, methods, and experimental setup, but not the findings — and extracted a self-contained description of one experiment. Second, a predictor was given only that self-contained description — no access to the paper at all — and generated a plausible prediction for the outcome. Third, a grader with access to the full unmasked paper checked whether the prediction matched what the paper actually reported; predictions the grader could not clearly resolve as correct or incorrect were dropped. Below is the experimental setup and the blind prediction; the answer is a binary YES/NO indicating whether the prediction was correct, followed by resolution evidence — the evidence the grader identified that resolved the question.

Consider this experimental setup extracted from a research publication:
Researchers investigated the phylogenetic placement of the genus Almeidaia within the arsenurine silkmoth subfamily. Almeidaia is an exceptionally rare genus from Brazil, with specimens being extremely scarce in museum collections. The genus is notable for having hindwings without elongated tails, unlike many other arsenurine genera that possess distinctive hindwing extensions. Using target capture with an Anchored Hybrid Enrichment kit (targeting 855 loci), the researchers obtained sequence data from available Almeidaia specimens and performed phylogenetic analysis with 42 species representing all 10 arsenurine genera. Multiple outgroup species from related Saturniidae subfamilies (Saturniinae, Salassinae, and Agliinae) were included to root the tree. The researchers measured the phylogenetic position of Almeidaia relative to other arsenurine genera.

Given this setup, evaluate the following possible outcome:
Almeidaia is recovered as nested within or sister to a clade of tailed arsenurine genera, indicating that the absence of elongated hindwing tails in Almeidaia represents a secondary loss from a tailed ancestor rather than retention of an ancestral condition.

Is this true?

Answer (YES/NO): NO